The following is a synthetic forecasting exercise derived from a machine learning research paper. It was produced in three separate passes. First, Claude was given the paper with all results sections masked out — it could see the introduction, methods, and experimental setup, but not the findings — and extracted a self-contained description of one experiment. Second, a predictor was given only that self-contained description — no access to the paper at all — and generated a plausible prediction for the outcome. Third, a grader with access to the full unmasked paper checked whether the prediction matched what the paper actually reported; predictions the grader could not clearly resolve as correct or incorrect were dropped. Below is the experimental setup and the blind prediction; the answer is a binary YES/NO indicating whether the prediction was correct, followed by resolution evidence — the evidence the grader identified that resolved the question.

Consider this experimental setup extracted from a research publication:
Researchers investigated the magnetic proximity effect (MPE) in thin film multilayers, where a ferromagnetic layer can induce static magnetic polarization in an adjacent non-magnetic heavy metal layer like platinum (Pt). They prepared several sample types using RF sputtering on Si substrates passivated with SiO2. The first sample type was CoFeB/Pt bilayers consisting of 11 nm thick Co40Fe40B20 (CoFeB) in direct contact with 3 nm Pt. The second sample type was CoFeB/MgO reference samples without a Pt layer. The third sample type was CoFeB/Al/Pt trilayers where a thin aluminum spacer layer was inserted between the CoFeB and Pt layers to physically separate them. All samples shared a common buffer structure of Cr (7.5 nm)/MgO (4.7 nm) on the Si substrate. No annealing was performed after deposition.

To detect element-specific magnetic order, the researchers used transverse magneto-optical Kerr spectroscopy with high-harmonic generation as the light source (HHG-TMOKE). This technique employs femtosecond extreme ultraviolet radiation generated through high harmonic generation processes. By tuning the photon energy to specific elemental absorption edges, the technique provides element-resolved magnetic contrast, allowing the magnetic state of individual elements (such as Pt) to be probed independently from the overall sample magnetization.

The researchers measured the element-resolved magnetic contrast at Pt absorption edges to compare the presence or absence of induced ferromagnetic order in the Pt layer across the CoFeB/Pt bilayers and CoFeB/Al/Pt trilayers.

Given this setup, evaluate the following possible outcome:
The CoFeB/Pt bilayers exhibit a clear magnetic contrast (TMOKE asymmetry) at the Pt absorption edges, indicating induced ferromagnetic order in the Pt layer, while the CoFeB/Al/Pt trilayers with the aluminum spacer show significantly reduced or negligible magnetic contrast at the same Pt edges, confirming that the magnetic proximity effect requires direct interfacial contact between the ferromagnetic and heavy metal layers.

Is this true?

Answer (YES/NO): YES